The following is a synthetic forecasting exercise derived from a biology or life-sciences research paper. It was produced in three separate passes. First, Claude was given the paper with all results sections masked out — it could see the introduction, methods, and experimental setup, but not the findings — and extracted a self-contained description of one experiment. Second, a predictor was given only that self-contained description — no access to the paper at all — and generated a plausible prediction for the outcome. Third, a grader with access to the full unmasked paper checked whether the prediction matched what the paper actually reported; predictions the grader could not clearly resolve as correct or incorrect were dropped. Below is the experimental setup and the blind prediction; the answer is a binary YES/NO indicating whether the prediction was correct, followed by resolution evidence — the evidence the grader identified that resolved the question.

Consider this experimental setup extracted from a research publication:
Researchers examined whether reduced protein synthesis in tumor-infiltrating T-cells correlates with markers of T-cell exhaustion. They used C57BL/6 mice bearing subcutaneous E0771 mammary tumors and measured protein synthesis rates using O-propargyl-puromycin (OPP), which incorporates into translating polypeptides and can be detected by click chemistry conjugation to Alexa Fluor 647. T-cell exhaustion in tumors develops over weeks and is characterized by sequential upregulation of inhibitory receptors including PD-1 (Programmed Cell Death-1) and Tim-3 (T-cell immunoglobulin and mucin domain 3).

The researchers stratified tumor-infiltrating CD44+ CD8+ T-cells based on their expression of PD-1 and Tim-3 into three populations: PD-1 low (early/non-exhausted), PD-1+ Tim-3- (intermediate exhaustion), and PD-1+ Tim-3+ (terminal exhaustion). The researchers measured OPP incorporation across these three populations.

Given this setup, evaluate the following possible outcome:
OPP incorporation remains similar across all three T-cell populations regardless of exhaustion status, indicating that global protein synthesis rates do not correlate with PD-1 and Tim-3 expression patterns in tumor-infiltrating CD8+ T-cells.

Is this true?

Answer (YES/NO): YES